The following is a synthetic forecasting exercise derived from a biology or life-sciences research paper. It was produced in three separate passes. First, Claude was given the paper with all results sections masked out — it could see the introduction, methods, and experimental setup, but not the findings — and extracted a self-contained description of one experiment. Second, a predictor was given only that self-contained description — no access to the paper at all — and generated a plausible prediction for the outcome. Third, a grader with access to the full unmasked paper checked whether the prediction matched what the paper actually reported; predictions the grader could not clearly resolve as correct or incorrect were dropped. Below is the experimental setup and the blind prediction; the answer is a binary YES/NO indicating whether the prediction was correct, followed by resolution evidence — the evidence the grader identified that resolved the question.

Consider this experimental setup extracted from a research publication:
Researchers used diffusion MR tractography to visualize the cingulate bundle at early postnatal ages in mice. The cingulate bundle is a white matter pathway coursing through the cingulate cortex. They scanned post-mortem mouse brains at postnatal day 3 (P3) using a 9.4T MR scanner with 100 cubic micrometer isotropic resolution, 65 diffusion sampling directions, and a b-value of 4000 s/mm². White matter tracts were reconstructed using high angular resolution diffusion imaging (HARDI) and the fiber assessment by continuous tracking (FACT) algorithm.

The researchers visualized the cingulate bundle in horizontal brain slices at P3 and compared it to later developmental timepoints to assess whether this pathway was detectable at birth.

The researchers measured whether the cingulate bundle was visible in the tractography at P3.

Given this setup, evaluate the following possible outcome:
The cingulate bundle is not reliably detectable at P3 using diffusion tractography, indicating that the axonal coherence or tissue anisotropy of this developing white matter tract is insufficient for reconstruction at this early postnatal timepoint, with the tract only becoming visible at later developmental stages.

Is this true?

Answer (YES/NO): NO